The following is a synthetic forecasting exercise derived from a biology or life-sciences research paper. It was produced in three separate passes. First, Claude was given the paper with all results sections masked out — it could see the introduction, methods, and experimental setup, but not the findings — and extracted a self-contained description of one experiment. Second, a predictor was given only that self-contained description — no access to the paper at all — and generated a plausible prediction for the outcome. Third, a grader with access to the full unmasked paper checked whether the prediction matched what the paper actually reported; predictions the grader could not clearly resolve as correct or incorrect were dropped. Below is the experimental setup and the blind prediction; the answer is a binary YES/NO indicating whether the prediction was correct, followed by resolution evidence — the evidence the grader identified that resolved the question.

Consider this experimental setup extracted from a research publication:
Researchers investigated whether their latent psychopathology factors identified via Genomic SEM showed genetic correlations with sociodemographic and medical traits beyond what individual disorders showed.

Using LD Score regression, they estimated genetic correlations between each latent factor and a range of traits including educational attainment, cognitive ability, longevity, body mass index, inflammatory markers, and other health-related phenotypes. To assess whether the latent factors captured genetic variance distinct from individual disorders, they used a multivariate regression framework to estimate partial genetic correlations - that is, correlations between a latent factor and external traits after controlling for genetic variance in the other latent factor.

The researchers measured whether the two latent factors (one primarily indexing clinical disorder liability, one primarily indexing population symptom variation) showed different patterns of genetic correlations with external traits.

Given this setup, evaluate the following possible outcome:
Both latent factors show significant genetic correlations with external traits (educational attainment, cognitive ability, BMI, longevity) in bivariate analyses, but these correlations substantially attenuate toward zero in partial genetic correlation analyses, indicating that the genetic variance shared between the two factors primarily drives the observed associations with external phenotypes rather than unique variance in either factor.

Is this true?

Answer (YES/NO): NO